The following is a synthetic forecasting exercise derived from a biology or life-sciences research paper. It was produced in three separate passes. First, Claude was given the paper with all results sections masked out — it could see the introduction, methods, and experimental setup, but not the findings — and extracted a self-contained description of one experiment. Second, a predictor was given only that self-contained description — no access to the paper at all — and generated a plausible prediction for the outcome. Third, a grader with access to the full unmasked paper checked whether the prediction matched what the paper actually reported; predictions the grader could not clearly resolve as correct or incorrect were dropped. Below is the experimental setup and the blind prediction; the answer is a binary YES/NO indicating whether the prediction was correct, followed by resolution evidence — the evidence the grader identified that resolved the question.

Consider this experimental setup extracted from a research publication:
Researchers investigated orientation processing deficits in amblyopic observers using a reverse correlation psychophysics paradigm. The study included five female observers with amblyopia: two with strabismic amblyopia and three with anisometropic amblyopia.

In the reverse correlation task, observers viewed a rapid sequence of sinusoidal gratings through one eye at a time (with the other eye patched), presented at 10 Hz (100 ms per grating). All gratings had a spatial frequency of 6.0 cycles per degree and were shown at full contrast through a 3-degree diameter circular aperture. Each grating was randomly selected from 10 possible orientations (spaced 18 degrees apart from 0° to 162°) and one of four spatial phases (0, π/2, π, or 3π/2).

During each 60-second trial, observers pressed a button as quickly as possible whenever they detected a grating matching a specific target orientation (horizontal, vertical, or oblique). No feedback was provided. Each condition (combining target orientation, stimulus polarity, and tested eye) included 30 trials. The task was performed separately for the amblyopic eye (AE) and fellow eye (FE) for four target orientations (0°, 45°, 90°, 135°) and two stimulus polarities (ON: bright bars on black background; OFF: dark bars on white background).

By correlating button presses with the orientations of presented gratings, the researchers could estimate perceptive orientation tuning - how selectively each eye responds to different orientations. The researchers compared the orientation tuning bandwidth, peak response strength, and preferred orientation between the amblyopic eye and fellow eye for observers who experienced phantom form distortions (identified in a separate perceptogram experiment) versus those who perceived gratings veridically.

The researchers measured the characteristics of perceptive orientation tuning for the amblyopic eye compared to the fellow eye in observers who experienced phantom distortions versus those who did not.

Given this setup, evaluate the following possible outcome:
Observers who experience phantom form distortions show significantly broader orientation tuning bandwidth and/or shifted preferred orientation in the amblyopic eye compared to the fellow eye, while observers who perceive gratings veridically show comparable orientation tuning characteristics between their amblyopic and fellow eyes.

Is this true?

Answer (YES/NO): YES